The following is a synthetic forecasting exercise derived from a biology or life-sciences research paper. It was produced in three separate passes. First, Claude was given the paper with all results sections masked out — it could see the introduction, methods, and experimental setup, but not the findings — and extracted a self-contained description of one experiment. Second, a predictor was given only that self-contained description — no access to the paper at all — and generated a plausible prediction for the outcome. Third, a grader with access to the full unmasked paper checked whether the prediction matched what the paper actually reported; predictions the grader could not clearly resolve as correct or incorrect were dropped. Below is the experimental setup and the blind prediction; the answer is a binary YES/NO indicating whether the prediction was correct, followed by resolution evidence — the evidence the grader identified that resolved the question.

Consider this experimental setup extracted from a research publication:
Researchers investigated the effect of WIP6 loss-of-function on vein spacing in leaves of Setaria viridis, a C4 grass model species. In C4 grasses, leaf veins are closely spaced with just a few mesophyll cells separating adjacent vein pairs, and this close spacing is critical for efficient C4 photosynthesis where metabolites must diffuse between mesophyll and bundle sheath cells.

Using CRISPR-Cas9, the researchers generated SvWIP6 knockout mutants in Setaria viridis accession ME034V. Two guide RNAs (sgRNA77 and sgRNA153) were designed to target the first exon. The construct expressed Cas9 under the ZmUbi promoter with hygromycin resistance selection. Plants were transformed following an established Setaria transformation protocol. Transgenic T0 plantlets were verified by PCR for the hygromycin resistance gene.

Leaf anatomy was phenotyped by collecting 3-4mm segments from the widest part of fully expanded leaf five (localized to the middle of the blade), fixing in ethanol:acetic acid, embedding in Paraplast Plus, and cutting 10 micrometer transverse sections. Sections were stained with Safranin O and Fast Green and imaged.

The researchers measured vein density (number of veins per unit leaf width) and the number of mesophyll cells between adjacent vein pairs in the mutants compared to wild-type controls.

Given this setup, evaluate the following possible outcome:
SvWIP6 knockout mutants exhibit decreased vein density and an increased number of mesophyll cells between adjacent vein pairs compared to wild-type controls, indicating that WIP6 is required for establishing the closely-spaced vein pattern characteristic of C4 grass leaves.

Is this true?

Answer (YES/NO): NO